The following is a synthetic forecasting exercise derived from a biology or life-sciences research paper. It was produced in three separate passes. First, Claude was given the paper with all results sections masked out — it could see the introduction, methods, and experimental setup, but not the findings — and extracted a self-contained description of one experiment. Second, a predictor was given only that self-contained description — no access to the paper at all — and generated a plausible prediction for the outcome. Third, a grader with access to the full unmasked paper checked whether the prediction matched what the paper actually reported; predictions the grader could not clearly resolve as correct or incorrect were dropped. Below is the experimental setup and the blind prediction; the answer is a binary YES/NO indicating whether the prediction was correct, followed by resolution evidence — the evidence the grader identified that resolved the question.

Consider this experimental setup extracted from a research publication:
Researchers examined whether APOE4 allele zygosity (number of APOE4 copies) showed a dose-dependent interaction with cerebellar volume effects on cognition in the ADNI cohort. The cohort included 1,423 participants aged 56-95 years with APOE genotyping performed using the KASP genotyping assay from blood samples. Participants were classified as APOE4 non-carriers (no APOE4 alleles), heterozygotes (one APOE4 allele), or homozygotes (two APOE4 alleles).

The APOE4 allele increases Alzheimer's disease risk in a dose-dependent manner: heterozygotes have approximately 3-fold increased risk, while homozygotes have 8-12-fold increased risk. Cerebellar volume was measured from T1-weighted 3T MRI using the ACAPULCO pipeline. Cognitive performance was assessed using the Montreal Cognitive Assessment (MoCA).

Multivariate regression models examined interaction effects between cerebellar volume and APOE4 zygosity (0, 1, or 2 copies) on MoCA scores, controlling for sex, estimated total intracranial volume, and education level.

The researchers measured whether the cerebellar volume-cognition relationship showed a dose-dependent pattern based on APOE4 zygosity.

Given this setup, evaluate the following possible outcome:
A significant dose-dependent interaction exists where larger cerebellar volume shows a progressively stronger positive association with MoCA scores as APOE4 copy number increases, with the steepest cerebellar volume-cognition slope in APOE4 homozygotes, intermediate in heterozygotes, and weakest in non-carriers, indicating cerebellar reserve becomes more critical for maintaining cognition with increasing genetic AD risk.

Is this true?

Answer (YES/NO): NO